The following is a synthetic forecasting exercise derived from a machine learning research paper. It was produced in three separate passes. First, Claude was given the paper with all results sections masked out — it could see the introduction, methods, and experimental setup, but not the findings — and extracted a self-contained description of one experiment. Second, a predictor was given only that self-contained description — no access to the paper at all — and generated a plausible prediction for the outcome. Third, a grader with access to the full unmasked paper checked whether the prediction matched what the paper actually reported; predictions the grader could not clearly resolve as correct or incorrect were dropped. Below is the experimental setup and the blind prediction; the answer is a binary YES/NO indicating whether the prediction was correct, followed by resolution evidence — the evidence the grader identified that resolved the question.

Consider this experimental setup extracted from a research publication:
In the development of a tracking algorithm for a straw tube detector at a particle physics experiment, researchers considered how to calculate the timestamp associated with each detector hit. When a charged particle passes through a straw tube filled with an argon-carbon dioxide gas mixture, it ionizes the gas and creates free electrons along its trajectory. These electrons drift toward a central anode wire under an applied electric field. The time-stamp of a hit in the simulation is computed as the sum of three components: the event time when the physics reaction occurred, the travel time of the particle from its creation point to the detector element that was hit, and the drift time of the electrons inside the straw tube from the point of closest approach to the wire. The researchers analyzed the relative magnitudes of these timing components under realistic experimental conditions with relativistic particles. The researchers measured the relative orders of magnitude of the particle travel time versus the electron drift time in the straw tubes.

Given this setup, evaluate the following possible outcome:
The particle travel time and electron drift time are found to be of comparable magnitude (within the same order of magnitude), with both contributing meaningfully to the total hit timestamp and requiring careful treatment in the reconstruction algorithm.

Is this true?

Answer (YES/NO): NO